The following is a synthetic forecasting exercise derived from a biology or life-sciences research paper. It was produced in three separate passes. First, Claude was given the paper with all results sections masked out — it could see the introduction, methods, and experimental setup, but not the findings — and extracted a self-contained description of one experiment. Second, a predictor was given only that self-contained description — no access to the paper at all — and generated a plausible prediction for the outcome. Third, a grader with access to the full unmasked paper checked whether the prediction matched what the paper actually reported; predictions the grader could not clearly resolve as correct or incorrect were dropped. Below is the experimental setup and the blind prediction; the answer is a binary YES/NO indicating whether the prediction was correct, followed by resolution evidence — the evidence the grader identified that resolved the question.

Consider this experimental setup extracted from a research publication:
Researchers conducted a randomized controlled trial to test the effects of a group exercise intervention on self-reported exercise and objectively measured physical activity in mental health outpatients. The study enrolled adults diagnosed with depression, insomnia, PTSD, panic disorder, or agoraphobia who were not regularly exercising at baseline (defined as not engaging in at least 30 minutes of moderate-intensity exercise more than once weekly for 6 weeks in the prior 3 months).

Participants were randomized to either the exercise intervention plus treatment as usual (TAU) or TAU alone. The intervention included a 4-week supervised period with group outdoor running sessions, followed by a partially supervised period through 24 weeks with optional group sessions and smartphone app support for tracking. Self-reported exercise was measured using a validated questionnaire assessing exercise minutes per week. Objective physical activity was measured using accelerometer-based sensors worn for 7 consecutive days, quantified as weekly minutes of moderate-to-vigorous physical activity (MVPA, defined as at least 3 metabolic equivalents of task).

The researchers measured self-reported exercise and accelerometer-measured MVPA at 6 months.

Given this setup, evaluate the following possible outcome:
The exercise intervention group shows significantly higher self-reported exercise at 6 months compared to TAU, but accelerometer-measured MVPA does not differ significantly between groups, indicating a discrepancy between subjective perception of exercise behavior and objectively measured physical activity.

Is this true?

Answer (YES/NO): YES